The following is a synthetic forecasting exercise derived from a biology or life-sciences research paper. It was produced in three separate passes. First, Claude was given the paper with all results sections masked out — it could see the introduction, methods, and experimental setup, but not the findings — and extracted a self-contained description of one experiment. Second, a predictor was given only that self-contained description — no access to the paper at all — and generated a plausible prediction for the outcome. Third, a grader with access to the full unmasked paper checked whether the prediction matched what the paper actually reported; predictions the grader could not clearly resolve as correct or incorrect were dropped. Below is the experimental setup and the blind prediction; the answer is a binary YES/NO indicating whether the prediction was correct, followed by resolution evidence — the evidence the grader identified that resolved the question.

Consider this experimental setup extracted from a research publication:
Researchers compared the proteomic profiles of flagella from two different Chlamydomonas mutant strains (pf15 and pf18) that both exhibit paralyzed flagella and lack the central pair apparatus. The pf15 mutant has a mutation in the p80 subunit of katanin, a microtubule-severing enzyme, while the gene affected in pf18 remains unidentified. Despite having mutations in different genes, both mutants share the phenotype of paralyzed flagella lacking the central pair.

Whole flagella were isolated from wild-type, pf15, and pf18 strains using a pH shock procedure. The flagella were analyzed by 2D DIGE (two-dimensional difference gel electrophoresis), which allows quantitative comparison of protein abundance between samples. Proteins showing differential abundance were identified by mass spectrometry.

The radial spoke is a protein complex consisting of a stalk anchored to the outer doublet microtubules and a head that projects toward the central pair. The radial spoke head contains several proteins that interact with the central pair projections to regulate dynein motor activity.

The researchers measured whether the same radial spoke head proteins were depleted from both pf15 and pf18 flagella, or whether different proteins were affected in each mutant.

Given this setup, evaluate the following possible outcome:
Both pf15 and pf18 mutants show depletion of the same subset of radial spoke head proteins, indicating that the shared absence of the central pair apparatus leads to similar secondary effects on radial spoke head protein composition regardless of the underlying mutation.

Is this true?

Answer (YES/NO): YES